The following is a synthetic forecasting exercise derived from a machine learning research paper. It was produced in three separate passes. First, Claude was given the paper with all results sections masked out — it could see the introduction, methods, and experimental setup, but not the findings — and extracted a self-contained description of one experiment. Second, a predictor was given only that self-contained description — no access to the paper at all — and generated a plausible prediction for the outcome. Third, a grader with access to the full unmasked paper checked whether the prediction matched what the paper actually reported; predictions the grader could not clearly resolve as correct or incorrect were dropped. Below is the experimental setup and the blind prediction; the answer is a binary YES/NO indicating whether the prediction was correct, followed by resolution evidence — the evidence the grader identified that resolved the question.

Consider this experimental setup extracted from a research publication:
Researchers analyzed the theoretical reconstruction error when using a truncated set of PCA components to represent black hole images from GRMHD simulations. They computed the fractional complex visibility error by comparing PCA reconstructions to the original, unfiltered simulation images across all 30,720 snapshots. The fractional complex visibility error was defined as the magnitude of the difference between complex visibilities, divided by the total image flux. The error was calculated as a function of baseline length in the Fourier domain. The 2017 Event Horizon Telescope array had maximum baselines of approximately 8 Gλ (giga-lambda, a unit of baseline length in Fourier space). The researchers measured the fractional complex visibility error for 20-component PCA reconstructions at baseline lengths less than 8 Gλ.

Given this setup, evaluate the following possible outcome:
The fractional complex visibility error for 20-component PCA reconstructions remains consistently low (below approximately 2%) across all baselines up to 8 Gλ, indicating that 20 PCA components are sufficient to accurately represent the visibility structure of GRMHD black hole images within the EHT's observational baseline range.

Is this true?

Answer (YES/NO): NO